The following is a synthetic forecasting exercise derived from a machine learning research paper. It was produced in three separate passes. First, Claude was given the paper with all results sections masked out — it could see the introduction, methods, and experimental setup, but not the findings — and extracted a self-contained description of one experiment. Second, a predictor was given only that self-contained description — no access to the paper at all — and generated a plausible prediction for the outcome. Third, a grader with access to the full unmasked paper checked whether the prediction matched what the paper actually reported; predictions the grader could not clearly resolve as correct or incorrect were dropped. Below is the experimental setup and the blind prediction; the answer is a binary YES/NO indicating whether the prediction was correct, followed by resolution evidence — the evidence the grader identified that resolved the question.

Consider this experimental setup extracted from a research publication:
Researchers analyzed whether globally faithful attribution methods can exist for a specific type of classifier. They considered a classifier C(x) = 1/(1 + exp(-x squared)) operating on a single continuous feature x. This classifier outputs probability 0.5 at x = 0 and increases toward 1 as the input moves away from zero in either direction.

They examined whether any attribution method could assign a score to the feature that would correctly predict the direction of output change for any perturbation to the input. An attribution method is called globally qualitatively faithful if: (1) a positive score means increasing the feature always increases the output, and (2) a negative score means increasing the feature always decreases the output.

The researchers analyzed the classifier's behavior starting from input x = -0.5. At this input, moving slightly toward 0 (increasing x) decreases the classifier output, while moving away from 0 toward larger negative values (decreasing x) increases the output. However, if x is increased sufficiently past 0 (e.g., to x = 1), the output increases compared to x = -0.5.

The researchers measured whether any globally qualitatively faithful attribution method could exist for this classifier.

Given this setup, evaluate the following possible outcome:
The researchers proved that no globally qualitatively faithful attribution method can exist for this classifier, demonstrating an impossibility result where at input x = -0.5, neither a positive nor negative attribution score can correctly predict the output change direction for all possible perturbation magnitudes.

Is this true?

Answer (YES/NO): YES